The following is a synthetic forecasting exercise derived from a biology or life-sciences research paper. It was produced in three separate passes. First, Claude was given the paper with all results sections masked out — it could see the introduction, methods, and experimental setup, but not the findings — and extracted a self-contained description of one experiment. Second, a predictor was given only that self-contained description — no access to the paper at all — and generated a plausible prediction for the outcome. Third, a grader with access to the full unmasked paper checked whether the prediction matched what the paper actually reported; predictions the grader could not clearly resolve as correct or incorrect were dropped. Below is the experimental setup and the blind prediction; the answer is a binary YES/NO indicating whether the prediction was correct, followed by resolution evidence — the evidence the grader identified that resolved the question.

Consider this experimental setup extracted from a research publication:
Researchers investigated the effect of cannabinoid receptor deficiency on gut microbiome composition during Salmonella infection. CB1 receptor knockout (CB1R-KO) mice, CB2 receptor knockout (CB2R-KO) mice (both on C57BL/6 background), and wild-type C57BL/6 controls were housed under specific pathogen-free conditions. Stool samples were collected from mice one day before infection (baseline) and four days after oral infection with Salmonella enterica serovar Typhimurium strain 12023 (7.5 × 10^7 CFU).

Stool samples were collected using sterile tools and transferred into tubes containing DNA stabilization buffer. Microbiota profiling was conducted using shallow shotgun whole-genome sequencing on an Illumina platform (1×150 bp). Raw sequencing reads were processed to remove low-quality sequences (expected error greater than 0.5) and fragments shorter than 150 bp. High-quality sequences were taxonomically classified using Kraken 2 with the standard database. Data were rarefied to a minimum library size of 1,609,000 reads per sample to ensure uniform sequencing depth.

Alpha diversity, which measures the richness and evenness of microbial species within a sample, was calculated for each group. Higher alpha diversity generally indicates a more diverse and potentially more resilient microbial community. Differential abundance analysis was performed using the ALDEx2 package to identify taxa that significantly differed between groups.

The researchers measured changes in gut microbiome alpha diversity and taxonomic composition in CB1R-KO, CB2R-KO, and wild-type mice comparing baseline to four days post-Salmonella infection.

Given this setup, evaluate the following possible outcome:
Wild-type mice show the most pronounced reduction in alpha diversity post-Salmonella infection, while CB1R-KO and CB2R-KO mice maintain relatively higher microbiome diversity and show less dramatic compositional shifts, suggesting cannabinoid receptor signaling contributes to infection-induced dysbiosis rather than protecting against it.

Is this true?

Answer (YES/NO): NO